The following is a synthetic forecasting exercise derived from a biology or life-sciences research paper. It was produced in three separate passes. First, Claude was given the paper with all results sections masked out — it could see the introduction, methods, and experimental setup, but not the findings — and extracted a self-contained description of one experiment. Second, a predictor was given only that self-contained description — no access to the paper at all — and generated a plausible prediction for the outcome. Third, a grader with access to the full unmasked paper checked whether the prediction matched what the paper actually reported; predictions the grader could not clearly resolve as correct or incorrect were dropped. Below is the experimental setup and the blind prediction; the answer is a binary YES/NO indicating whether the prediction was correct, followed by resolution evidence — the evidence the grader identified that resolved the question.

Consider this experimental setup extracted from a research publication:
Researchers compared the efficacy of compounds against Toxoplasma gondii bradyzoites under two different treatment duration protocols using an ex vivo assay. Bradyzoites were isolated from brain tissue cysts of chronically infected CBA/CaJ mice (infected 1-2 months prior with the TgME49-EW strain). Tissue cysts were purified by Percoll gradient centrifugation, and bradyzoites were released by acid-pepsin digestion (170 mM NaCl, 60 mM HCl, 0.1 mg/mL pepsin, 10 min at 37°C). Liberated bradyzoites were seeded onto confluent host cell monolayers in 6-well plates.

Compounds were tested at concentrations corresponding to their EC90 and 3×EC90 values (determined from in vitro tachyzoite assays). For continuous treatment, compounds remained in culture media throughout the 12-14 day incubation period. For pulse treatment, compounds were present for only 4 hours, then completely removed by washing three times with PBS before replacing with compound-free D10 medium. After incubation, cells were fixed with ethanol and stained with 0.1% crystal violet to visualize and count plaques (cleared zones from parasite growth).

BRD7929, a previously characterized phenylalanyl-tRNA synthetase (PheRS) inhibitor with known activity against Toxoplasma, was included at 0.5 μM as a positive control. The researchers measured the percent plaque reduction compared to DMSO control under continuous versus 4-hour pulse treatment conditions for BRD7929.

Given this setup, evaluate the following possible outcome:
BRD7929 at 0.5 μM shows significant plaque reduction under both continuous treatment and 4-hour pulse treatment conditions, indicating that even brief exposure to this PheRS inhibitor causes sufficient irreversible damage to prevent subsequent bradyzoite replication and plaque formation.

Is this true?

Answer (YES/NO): YES